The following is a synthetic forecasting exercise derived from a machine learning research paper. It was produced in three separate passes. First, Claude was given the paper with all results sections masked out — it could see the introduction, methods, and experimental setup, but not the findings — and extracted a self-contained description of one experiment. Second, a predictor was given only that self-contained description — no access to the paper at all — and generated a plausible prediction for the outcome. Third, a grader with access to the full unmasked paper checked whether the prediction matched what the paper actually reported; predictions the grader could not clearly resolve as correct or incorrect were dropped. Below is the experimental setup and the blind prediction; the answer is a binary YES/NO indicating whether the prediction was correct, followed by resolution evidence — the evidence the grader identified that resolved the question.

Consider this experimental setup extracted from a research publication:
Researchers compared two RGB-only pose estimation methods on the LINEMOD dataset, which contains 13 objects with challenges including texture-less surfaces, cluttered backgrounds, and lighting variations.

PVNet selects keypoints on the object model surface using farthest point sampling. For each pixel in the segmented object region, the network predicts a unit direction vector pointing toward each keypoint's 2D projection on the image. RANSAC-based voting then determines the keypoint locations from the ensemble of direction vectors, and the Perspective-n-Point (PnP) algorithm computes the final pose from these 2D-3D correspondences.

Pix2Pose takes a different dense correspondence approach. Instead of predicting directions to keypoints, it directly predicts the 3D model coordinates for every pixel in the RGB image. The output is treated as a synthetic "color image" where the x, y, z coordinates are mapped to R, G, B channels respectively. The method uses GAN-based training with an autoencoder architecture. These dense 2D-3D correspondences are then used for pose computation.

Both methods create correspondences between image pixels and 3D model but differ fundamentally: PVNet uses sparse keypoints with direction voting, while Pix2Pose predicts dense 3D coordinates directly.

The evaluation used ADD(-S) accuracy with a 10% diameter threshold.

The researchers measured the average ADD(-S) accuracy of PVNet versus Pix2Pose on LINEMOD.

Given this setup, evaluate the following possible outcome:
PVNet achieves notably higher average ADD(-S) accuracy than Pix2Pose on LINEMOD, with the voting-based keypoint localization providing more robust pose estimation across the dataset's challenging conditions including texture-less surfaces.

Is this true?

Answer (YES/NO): YES